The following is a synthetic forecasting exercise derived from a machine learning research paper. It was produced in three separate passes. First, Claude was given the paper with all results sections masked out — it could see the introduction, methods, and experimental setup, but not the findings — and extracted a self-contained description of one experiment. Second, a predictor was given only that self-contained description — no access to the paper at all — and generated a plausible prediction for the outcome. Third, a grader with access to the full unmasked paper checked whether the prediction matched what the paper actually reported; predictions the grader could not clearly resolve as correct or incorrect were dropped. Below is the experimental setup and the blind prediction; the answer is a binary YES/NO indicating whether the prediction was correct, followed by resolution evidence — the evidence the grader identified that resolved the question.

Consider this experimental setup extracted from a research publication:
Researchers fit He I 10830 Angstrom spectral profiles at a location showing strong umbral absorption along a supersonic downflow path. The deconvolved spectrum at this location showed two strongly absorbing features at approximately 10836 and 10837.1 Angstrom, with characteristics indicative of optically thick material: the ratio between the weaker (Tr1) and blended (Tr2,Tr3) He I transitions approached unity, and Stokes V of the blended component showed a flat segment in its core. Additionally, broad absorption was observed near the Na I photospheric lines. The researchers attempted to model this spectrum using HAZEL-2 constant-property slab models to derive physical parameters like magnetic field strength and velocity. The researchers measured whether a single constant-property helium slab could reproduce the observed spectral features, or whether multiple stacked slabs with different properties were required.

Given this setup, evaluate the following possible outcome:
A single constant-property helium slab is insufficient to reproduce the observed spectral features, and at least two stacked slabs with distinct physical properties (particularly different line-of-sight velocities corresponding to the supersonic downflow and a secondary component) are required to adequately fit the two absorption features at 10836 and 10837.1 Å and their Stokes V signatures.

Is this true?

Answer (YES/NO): YES